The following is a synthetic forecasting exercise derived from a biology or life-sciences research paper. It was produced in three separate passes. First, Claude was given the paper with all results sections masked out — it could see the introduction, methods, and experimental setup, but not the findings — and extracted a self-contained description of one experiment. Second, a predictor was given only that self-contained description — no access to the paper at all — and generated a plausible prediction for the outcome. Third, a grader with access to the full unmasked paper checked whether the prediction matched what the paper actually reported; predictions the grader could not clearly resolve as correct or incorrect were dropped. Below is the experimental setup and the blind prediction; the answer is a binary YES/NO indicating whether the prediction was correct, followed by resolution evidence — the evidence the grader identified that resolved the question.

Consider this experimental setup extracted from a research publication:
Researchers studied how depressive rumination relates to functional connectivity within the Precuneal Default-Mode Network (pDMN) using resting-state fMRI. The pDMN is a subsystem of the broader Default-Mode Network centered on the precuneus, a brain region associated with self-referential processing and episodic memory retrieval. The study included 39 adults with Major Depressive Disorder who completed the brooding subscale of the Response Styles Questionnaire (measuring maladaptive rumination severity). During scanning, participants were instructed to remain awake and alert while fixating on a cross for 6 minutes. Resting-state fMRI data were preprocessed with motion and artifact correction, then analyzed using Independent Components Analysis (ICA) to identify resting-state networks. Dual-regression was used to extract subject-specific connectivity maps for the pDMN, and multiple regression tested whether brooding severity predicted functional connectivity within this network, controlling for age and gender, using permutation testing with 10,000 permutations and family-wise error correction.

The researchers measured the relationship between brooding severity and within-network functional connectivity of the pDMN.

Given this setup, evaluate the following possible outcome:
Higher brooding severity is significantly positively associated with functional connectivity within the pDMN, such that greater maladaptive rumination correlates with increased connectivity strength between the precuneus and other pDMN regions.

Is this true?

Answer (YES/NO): NO